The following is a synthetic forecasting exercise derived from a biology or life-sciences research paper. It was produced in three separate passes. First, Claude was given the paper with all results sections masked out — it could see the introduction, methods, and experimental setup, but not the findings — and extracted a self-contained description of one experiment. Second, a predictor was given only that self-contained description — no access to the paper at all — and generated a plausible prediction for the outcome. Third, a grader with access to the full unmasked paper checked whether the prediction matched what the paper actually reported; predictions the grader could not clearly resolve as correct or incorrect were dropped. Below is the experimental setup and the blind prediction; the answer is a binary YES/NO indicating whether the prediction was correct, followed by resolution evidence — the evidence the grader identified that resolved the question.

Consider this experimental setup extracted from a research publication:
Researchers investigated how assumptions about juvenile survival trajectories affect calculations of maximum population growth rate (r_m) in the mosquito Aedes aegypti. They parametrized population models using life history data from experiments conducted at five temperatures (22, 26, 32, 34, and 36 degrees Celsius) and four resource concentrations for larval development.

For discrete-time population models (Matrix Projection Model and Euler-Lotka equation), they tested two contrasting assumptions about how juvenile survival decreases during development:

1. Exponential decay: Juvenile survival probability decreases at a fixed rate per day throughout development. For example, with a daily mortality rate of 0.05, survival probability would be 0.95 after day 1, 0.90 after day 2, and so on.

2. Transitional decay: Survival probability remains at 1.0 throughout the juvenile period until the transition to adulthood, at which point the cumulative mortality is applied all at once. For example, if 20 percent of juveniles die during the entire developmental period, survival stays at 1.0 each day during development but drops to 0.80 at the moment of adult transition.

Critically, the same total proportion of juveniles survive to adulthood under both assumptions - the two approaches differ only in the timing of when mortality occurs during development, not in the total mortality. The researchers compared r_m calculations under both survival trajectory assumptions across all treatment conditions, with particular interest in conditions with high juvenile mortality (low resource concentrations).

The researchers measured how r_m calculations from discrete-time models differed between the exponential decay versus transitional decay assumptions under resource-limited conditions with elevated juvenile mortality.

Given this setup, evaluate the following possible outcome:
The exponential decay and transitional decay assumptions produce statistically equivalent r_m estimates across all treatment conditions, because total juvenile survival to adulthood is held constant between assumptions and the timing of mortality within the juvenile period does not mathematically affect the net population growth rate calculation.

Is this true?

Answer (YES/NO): NO